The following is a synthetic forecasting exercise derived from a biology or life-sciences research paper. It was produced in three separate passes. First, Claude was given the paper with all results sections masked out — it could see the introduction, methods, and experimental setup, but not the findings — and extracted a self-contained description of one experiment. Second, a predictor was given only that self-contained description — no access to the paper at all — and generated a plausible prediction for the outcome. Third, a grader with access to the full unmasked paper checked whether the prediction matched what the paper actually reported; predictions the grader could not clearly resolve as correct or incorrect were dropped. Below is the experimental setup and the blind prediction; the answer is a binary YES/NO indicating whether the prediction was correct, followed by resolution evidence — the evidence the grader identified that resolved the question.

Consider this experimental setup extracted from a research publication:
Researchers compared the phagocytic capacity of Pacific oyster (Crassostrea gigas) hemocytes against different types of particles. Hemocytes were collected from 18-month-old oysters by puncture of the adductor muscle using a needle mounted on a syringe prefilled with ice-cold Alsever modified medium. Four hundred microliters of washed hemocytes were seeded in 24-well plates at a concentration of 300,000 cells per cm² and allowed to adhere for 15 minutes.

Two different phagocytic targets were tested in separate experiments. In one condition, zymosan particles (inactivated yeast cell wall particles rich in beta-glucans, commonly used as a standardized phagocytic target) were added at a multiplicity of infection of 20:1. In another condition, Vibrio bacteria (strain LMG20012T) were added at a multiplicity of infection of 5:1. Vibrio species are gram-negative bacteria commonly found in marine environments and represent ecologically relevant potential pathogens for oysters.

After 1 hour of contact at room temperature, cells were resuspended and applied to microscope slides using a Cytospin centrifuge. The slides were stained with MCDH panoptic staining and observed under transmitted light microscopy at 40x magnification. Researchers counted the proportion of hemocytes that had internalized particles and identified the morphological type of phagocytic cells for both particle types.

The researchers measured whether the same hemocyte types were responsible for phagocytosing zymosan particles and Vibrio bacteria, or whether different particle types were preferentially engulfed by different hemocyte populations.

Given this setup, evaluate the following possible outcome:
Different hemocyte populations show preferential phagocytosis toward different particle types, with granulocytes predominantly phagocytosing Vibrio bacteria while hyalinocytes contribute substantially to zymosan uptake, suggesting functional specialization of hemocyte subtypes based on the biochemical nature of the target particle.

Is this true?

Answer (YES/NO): NO